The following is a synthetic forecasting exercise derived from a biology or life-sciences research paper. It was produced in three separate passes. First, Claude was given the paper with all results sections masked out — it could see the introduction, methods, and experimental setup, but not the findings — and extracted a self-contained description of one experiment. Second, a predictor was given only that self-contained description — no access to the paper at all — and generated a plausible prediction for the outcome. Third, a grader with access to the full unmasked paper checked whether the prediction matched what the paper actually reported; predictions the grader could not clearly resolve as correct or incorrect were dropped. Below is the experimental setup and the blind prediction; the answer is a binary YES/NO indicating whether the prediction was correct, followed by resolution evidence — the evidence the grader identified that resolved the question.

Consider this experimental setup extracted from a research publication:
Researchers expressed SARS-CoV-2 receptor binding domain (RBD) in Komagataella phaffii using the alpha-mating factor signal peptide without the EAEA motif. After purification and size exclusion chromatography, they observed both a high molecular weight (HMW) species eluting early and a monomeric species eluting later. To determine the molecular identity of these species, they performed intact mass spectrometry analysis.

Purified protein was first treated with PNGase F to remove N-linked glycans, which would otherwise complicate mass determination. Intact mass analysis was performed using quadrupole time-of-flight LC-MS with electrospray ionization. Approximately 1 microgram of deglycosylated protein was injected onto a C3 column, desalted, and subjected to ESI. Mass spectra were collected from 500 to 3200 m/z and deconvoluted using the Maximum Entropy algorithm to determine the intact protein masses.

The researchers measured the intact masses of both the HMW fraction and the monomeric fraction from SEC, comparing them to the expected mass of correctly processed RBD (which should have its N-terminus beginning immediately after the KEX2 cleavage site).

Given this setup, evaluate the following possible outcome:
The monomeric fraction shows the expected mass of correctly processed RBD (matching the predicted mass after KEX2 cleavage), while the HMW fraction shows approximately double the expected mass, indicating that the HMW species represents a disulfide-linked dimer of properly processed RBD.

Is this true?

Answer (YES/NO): NO